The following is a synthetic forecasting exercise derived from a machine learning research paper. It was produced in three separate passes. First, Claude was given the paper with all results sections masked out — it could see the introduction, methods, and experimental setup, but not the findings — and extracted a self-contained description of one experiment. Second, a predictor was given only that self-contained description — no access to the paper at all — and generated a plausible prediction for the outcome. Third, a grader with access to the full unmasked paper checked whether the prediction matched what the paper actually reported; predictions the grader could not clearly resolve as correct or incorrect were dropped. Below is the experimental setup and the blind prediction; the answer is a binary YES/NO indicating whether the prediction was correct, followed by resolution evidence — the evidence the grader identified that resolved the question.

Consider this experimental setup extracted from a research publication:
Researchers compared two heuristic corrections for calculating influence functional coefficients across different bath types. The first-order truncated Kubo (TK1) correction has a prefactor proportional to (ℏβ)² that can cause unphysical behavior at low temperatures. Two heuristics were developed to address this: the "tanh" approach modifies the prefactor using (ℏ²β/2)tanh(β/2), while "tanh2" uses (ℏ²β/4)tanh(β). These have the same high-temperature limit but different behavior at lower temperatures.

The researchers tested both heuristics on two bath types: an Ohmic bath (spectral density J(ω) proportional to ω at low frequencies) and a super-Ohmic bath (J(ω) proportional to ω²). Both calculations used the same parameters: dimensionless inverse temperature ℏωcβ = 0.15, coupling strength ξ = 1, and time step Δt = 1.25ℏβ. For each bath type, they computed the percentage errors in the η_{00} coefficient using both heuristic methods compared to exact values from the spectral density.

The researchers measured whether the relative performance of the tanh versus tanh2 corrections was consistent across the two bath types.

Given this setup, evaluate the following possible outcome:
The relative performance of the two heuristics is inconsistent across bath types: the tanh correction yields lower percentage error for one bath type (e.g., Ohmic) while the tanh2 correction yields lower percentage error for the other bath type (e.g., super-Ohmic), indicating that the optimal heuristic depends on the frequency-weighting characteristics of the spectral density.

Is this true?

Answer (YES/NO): YES